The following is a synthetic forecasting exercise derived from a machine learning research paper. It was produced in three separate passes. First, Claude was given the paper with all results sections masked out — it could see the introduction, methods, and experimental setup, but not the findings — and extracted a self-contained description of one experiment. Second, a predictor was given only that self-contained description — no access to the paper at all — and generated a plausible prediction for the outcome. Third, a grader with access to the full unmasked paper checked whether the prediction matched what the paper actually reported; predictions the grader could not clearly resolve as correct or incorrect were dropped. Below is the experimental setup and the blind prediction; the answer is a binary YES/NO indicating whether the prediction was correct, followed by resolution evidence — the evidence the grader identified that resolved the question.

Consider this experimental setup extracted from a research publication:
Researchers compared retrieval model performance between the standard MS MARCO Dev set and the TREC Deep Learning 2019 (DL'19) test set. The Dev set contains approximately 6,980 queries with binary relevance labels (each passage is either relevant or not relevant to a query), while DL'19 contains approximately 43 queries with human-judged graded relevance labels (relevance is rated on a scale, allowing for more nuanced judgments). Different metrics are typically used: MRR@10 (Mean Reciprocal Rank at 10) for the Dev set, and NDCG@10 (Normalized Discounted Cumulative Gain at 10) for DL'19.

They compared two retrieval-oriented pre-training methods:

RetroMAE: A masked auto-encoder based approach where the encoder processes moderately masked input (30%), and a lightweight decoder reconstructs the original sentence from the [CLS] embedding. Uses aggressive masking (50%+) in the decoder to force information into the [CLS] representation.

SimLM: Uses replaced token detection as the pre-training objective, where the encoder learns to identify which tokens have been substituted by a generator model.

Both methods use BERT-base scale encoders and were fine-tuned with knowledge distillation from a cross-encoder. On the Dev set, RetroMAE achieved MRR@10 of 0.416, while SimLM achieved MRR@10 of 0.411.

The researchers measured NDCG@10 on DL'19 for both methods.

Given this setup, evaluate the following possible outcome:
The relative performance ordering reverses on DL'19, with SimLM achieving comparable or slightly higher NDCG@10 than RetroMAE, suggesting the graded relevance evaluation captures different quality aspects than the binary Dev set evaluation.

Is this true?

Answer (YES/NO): YES